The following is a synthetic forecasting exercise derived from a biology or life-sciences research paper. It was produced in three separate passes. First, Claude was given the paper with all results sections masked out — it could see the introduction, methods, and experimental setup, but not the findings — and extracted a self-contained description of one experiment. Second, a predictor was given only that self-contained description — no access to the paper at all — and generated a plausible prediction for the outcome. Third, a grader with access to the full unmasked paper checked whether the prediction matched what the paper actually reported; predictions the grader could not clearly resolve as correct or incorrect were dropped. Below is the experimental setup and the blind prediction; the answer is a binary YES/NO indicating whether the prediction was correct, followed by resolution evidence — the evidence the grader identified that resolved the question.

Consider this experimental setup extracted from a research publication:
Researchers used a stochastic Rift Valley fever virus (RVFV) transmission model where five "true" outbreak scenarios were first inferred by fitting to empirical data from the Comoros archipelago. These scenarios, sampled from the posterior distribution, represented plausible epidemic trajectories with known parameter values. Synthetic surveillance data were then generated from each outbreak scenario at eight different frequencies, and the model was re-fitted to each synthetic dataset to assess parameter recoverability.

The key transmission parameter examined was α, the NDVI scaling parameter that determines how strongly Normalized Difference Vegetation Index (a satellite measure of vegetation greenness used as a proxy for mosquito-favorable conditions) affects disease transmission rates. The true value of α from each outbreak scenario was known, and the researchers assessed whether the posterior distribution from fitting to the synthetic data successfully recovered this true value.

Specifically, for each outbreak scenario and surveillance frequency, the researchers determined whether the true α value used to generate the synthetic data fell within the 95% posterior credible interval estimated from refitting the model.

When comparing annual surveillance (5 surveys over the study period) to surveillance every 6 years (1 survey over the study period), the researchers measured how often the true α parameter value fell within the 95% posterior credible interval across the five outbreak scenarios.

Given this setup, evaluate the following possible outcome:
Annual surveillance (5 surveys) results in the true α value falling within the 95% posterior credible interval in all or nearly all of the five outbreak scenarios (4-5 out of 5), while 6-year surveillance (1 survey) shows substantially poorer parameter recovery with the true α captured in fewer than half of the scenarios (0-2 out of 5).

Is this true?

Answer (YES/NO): NO